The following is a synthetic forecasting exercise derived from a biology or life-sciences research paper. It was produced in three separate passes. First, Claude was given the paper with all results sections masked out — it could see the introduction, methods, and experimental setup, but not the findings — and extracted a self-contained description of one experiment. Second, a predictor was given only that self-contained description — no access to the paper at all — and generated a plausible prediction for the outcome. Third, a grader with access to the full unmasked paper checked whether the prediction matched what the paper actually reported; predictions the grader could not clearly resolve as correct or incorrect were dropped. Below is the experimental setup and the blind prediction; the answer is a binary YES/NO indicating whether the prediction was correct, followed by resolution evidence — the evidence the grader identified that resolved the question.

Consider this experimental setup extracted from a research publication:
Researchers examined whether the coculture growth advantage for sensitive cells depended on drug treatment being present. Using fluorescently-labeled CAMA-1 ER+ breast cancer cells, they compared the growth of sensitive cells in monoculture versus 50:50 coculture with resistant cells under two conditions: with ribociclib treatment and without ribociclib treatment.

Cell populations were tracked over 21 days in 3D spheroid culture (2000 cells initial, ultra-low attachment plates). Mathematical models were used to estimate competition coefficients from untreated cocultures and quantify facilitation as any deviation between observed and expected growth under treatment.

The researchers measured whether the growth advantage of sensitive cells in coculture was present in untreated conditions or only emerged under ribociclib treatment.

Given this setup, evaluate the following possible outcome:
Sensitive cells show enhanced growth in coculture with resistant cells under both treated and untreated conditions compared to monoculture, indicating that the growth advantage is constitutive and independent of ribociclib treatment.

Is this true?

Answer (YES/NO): NO